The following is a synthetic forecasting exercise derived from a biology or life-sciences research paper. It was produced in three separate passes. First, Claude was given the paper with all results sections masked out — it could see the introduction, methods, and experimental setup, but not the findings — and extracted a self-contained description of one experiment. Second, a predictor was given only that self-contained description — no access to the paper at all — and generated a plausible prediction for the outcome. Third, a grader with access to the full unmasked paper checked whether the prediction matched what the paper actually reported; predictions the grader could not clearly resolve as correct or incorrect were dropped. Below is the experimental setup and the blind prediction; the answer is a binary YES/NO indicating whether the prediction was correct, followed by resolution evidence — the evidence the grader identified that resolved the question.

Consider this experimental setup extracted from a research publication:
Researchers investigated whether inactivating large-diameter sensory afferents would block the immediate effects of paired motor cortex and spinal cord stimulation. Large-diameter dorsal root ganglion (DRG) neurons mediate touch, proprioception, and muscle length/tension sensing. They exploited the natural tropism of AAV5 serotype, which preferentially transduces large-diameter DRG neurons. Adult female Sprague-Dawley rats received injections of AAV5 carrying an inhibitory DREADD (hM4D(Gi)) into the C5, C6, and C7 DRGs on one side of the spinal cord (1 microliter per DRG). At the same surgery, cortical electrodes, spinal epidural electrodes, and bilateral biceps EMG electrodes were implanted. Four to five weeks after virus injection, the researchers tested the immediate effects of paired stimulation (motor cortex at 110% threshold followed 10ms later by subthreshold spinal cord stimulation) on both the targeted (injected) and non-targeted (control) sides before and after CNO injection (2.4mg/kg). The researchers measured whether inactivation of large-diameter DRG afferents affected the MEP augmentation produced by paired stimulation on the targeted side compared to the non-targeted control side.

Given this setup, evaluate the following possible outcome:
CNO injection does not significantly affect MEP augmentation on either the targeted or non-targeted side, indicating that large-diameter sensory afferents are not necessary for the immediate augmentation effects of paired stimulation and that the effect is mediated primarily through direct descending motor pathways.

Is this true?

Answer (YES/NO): NO